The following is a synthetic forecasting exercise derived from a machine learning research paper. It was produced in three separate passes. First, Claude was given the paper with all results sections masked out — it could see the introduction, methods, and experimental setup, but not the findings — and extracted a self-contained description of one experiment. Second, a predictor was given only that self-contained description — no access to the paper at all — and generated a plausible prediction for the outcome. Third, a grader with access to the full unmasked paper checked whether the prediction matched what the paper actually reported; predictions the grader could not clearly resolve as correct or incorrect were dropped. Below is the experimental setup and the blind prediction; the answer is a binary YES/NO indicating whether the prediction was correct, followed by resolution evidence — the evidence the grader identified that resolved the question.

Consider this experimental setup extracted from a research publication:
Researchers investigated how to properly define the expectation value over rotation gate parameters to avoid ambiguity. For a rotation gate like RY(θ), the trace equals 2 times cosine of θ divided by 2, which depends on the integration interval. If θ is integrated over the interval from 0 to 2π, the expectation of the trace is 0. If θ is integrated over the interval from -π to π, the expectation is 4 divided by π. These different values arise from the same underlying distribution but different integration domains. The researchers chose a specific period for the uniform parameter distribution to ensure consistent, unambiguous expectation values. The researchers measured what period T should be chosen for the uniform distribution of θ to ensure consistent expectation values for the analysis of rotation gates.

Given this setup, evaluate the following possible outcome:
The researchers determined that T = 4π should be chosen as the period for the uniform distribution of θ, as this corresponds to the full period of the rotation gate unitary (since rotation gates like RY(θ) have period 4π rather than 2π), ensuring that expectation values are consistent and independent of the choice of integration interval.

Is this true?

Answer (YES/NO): YES